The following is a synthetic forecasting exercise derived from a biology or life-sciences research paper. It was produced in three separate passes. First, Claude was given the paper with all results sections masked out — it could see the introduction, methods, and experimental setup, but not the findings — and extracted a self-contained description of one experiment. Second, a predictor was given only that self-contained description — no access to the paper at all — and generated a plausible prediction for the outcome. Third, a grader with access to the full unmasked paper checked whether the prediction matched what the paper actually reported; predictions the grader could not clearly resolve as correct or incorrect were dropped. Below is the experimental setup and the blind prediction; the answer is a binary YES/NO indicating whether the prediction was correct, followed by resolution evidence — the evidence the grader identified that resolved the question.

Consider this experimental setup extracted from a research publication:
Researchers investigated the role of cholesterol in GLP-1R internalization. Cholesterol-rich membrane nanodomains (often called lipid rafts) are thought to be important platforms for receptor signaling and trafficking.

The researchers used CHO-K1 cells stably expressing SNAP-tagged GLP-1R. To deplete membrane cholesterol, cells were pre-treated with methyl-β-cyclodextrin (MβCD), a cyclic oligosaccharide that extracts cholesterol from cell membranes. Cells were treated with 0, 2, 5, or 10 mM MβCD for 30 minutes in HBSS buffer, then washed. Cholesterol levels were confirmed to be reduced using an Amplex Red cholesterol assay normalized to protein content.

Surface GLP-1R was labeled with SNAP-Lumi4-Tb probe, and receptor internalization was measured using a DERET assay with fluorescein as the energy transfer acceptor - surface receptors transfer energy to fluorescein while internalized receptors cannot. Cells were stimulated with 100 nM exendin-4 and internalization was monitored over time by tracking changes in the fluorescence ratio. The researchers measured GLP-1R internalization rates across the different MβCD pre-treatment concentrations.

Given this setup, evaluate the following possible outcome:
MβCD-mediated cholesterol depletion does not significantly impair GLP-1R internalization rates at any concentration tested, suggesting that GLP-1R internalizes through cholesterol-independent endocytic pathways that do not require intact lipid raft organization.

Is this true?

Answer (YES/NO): NO